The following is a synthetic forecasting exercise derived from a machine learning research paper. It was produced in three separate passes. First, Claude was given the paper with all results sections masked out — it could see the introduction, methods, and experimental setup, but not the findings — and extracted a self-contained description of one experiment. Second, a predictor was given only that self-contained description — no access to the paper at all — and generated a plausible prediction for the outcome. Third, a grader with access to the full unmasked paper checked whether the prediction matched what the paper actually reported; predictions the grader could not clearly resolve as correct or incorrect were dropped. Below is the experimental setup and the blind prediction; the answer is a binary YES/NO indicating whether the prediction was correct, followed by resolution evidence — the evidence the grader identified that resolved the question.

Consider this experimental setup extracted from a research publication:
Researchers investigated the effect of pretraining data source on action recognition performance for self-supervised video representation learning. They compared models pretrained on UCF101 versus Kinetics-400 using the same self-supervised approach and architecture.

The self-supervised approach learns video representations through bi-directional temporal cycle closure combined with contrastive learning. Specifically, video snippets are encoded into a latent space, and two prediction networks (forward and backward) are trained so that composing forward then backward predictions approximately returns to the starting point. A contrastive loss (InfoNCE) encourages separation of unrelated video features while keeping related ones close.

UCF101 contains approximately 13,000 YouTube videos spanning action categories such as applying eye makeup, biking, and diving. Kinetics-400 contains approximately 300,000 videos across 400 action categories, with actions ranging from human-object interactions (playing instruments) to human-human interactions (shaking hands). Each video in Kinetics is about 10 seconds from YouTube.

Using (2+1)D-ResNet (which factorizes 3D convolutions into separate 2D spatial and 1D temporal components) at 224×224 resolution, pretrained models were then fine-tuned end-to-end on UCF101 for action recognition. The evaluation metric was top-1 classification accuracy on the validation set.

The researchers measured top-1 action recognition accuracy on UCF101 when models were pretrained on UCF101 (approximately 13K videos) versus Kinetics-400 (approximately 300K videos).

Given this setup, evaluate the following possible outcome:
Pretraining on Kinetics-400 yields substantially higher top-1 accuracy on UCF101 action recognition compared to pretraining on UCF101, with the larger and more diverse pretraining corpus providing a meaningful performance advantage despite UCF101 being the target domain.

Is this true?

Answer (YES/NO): NO